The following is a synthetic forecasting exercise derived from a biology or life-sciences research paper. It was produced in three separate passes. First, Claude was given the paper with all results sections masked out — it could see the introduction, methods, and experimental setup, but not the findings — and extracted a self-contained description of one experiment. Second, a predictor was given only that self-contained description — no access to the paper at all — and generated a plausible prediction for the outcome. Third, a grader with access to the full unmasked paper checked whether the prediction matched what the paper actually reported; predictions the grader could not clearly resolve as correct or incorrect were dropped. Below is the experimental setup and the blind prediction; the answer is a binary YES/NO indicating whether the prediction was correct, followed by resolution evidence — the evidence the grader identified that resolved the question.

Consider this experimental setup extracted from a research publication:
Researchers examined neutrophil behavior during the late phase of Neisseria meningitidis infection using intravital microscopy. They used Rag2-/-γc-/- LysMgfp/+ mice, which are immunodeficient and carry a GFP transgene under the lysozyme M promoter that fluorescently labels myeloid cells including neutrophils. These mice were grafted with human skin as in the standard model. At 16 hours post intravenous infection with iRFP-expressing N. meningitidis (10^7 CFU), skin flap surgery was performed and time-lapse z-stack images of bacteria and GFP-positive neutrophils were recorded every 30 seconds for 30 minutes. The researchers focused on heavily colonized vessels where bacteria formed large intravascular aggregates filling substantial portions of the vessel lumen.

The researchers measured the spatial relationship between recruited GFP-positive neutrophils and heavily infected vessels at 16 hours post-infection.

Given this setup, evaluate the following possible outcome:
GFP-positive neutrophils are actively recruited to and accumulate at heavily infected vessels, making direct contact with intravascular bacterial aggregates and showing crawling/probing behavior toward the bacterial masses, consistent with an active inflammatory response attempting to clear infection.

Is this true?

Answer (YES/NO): NO